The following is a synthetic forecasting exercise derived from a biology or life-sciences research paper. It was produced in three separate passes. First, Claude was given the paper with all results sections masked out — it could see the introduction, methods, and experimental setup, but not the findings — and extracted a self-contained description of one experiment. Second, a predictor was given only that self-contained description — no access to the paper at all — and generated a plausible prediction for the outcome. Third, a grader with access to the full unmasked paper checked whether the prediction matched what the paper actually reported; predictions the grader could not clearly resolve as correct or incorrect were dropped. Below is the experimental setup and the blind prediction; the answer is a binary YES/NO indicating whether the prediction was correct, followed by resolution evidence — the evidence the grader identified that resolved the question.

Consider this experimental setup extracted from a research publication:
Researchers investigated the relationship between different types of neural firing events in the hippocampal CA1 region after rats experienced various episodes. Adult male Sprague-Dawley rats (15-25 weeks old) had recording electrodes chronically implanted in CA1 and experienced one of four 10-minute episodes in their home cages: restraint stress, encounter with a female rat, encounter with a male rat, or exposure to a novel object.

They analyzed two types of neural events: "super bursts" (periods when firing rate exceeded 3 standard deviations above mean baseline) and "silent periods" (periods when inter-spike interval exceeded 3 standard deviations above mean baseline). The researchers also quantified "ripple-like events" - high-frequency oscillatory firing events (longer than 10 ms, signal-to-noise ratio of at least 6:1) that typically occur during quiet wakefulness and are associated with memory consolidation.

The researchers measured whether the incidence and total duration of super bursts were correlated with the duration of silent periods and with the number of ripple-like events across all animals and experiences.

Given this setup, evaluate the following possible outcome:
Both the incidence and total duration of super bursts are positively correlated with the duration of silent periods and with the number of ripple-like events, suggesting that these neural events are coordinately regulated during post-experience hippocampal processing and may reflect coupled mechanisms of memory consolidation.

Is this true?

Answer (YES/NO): NO